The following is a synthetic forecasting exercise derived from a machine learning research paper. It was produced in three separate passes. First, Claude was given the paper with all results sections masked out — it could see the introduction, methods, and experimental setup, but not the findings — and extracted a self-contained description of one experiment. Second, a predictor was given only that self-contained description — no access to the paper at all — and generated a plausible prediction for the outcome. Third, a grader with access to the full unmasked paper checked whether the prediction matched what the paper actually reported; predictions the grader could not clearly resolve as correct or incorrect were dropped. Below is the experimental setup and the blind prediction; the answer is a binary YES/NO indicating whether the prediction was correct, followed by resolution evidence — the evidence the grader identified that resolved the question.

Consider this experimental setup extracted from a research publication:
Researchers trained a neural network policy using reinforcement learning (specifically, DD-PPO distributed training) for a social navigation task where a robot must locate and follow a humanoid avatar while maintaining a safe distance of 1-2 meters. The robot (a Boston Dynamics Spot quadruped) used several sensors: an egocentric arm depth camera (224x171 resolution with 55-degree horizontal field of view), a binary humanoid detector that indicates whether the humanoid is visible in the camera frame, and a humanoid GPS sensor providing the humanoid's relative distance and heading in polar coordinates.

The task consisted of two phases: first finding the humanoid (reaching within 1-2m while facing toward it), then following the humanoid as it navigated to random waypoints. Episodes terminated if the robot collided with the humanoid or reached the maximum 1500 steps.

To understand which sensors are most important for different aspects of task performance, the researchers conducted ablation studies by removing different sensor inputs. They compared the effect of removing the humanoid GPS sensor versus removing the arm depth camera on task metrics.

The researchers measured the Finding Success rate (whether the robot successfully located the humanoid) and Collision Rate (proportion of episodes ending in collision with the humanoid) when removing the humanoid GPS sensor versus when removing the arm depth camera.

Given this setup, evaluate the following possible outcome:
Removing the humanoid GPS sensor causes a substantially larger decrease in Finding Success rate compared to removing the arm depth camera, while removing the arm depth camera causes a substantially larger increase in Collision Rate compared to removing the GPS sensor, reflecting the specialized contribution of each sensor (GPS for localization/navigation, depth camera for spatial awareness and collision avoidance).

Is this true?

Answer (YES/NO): YES